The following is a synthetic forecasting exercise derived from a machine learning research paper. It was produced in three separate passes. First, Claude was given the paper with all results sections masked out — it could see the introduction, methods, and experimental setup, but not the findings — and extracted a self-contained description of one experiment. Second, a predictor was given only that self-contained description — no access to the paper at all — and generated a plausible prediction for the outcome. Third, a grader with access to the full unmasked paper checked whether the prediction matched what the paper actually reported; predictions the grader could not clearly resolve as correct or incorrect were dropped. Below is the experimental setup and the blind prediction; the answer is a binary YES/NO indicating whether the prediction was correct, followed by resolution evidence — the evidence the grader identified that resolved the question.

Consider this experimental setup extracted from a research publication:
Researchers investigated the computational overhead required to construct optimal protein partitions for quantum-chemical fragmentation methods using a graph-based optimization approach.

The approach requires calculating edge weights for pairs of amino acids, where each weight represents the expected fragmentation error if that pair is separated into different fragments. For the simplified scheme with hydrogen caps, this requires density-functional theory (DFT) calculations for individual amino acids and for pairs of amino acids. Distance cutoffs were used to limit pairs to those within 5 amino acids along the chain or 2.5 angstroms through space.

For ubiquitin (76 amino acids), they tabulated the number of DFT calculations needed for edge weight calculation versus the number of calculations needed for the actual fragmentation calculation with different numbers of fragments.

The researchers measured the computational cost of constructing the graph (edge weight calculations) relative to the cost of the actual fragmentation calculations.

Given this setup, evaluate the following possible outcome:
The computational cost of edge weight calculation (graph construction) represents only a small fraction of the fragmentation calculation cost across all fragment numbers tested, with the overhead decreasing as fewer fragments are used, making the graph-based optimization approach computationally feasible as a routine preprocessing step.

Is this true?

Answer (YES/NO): NO